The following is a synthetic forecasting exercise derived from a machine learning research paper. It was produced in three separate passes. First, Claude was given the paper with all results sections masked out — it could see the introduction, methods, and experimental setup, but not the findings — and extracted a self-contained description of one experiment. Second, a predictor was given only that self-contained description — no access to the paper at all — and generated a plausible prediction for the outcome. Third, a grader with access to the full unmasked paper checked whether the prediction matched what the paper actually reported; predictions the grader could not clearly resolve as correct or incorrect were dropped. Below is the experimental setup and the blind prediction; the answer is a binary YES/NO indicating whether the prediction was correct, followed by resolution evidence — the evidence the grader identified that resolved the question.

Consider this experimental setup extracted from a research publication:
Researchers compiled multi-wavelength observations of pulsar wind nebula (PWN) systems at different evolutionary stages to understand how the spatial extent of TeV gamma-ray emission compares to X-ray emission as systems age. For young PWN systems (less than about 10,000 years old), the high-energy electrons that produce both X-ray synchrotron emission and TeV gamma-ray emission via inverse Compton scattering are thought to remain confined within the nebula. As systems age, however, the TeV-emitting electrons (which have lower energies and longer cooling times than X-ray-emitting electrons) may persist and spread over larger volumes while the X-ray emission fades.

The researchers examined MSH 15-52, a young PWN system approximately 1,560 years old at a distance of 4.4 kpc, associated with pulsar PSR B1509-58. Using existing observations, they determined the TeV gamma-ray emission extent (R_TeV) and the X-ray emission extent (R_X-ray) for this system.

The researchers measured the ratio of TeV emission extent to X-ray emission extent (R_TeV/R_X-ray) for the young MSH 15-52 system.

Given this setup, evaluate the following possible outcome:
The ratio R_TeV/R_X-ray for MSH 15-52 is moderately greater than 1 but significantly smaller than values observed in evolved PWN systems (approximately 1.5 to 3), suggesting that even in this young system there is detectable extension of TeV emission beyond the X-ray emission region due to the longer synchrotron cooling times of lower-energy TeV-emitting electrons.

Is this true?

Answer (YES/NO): NO